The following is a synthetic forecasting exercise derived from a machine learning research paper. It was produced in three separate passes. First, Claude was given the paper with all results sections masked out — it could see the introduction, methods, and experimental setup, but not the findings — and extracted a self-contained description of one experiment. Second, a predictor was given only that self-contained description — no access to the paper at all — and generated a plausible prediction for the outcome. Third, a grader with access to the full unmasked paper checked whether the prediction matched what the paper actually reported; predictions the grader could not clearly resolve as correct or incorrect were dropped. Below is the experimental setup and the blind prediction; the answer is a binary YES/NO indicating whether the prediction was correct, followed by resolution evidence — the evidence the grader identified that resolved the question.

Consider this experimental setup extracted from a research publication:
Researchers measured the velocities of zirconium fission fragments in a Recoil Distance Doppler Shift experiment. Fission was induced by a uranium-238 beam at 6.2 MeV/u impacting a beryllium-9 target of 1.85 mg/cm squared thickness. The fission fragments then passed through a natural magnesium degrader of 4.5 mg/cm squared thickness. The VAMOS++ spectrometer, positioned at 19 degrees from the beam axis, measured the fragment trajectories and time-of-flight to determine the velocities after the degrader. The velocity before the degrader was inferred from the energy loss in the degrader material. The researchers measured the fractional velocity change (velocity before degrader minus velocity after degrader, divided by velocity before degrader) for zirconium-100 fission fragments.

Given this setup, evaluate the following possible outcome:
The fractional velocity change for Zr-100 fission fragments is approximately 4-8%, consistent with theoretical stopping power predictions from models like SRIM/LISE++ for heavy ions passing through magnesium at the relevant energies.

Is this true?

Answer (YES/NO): NO